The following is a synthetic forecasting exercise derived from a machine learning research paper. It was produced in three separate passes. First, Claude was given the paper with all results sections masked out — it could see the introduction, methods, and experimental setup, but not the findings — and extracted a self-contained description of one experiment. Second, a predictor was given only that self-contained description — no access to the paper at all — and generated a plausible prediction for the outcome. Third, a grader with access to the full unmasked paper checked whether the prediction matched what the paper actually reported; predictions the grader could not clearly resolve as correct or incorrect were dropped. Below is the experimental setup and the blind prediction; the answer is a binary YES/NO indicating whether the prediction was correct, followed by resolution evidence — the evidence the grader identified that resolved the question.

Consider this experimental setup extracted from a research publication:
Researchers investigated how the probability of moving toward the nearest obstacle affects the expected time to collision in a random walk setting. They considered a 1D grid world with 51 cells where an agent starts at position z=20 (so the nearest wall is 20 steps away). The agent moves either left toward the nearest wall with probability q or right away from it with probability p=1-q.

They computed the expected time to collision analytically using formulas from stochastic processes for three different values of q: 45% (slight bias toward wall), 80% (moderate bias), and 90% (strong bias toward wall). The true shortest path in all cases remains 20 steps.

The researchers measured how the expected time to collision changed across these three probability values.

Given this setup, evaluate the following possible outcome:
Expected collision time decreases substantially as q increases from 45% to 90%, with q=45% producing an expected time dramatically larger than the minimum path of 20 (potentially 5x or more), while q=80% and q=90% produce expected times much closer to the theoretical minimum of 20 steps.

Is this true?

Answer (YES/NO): YES